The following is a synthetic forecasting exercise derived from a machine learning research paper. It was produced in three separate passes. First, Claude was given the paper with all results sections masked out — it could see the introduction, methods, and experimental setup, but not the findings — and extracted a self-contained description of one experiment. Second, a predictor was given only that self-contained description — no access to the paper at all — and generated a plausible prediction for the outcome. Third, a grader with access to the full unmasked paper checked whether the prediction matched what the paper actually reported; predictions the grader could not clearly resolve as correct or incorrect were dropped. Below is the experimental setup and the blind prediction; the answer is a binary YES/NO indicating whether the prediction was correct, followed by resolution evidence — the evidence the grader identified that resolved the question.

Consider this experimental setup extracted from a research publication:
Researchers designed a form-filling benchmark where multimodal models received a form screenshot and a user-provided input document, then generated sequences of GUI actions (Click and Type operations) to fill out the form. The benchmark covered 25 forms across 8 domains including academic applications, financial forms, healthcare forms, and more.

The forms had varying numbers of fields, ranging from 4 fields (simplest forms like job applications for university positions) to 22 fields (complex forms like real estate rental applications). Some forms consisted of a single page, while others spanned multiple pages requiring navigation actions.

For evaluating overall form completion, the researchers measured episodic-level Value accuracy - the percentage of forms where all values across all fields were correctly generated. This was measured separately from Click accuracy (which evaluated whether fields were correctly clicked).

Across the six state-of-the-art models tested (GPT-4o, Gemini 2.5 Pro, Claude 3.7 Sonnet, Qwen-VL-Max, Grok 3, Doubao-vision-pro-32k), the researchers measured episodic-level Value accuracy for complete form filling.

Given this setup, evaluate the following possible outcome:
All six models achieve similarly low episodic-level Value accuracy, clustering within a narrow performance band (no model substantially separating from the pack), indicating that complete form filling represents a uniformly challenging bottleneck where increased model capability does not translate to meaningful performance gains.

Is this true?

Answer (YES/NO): NO